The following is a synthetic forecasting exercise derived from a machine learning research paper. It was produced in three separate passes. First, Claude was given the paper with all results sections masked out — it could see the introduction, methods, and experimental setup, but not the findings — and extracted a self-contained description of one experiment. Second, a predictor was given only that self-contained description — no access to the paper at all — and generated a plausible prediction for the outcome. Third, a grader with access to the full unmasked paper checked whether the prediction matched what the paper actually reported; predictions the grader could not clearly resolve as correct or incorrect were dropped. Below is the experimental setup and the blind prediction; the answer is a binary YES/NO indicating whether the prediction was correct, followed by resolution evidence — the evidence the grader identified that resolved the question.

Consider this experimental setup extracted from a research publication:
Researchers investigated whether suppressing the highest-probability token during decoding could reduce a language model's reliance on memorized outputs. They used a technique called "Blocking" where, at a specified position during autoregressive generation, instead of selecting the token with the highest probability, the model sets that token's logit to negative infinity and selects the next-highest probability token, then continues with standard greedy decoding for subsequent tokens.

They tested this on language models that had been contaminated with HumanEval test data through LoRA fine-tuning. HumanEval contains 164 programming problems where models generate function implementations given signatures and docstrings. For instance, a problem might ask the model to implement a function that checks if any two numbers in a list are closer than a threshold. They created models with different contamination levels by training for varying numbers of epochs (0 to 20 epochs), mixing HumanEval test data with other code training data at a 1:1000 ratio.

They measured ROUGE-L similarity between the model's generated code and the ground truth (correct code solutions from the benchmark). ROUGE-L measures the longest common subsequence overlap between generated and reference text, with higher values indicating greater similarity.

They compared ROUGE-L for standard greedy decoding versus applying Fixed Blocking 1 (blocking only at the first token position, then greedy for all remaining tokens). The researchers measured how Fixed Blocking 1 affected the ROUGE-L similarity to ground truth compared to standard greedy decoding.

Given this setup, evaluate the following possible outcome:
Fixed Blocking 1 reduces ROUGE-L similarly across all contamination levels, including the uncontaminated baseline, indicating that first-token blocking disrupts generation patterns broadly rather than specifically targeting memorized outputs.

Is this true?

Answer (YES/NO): NO